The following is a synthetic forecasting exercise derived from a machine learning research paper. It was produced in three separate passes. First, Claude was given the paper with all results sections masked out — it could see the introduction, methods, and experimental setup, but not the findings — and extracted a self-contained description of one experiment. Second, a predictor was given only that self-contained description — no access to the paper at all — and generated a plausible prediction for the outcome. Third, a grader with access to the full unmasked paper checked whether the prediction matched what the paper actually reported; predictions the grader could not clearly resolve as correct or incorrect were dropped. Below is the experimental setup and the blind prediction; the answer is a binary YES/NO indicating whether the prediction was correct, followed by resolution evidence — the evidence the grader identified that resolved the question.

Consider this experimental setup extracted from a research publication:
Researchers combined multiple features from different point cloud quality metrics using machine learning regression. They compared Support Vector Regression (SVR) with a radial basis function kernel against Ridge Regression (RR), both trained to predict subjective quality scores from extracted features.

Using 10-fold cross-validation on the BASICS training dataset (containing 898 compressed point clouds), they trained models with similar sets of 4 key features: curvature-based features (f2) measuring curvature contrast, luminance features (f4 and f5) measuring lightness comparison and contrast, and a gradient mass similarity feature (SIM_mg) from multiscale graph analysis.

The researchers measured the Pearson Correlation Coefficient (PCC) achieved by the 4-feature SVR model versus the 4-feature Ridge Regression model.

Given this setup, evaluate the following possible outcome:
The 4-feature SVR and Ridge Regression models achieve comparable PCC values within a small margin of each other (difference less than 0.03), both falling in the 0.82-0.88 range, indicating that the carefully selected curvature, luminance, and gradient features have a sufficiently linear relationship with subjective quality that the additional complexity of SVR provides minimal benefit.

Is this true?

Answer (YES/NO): NO